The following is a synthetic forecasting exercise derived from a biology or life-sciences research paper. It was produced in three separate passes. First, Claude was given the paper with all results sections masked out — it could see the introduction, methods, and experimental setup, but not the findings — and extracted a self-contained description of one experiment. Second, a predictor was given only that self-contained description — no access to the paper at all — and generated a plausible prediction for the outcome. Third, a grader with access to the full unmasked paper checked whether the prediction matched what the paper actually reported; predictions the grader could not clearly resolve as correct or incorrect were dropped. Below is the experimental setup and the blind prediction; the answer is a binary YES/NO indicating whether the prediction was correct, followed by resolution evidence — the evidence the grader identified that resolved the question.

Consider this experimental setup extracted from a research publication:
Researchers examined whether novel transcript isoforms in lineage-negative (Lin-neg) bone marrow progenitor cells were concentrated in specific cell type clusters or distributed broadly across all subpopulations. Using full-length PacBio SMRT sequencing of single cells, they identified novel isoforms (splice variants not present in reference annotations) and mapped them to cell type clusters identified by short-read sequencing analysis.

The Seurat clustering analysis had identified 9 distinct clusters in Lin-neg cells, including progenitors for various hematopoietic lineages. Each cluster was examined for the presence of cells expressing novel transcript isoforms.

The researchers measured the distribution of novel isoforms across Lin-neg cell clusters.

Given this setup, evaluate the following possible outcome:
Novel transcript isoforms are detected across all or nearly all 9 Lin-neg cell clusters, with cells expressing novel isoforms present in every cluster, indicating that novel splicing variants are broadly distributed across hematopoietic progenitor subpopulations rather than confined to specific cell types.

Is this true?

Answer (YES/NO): YES